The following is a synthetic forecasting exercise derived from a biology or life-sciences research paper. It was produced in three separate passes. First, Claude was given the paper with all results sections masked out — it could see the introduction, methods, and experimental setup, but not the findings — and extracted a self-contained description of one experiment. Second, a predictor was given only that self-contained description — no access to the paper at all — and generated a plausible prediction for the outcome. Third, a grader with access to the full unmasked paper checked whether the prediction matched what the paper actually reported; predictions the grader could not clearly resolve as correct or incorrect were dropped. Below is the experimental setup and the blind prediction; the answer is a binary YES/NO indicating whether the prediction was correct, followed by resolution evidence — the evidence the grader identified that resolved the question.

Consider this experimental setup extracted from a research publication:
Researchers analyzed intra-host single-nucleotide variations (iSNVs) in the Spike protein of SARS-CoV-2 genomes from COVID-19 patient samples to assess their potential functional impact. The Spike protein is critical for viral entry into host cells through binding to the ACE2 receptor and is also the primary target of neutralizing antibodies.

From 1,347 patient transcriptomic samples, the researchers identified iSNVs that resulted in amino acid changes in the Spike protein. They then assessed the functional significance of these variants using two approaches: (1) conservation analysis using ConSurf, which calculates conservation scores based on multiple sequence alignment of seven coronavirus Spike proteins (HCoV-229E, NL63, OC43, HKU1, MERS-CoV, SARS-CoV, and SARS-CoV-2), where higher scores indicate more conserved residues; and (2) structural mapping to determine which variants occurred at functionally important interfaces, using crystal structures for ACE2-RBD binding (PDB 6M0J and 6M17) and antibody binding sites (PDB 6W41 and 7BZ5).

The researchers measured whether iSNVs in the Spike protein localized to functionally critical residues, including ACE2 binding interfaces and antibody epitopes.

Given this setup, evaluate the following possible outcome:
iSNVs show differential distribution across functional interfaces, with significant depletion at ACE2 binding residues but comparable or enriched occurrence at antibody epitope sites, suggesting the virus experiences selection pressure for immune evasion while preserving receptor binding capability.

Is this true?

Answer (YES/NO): NO